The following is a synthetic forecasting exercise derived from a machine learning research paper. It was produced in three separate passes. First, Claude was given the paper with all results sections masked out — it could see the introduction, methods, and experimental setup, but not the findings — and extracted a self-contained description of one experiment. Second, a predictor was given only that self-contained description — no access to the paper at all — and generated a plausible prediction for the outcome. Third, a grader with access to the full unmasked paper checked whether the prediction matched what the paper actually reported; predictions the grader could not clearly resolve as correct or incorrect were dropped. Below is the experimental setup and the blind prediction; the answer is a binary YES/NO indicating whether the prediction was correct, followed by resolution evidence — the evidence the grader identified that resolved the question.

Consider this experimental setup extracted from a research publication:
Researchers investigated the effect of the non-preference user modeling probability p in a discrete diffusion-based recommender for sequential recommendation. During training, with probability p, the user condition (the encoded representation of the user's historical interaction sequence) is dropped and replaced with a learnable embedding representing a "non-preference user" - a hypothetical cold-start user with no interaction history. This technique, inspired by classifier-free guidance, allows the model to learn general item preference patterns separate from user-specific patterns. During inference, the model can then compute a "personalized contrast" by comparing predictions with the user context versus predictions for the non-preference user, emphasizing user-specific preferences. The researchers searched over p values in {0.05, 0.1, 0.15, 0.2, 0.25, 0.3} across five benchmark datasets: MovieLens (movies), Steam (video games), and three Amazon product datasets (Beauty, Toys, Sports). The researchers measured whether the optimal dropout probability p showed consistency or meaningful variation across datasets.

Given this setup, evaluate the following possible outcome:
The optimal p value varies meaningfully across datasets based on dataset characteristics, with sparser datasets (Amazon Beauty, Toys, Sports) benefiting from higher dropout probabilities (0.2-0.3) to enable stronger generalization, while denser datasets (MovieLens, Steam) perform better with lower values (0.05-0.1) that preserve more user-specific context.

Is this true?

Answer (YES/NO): NO